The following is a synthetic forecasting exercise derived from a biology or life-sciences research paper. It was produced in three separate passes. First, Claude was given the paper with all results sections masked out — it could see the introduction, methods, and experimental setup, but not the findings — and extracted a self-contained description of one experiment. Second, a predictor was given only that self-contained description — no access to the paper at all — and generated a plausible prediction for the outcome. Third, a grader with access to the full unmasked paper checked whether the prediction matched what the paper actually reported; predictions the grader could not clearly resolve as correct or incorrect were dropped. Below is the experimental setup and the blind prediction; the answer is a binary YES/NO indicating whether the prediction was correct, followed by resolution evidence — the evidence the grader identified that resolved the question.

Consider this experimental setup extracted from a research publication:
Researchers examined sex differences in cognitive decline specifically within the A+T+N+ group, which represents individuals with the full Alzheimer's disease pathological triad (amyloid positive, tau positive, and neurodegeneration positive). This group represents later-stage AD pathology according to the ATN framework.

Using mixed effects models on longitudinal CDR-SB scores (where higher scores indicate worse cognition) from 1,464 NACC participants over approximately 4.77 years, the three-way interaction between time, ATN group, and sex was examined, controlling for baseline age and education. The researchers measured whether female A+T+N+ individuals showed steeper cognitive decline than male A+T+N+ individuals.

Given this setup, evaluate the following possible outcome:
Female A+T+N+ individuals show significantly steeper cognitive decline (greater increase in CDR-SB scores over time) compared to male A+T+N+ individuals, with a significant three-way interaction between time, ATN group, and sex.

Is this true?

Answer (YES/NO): YES